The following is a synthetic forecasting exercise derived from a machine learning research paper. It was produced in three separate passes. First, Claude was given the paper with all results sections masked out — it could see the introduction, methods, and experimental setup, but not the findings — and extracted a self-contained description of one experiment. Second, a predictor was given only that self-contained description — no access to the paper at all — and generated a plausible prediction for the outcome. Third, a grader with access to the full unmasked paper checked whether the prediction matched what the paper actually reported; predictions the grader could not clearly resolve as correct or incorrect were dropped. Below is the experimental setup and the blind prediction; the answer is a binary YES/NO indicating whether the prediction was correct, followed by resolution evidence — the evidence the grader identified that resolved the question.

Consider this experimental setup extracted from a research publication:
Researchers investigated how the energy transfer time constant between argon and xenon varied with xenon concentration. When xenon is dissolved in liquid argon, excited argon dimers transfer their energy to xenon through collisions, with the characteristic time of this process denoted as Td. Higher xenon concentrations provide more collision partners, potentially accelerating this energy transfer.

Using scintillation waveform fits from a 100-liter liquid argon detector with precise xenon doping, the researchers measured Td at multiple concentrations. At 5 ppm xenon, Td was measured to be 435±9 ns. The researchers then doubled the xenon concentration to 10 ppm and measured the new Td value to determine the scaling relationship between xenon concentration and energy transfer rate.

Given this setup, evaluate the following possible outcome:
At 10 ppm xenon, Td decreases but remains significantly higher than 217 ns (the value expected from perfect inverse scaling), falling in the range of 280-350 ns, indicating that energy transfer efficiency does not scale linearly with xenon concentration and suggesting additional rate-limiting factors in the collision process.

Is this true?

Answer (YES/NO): NO